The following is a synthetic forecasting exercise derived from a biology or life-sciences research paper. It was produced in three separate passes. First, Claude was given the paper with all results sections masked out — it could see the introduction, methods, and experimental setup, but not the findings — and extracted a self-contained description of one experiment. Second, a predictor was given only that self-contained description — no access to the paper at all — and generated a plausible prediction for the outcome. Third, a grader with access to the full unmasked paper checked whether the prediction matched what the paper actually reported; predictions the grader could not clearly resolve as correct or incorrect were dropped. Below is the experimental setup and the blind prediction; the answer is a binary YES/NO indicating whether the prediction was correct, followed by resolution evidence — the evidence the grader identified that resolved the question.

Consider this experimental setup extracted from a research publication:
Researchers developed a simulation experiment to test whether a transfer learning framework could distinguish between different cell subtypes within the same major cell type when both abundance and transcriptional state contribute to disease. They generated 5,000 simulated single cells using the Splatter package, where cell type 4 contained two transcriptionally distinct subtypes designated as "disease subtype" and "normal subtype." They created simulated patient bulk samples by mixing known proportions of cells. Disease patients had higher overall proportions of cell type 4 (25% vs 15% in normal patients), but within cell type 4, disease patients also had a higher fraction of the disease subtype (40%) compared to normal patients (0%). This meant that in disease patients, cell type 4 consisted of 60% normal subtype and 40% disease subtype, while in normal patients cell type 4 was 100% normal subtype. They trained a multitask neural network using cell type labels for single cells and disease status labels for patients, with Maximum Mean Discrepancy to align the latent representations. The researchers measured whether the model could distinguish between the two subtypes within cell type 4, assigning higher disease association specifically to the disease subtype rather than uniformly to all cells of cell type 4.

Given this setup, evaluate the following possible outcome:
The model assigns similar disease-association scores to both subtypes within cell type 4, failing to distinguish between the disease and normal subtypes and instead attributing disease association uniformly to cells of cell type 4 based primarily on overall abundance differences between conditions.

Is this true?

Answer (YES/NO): NO